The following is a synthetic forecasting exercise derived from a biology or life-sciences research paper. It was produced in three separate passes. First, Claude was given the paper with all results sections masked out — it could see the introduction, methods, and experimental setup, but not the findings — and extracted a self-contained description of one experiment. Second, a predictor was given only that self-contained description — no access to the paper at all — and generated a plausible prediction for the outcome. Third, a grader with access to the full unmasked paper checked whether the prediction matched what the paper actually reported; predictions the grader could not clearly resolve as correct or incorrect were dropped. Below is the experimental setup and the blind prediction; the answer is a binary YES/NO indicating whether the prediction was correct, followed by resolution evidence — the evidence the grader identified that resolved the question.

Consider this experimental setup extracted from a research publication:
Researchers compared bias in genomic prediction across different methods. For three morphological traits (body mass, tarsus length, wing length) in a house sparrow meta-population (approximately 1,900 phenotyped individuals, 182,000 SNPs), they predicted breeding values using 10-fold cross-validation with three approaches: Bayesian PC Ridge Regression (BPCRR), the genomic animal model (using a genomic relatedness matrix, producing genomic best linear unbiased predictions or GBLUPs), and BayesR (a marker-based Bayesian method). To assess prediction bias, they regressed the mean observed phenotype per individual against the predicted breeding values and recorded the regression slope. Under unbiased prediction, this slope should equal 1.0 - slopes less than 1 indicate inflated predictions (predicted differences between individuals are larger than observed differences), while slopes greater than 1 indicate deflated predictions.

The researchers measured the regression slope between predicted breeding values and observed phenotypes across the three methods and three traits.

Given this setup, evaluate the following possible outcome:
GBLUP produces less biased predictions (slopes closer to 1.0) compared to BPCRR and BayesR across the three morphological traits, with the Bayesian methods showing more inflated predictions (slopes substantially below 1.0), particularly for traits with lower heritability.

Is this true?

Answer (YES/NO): NO